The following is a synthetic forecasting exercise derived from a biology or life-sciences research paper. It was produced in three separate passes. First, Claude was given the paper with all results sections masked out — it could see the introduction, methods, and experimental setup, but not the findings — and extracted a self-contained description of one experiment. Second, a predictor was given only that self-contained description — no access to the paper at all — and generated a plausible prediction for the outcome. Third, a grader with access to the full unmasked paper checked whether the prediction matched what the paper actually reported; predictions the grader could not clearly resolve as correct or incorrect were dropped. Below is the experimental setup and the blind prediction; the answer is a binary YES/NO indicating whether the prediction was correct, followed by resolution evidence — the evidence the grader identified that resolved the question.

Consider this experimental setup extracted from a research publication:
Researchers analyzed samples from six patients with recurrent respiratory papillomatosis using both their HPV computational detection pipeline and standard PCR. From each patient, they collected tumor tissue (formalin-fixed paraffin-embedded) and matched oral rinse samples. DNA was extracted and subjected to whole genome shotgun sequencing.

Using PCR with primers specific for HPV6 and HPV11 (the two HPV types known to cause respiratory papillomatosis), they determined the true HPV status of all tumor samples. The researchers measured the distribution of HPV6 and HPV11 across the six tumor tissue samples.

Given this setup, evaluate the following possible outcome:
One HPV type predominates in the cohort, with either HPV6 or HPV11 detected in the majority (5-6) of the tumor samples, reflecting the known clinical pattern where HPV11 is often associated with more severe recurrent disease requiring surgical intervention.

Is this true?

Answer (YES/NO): NO